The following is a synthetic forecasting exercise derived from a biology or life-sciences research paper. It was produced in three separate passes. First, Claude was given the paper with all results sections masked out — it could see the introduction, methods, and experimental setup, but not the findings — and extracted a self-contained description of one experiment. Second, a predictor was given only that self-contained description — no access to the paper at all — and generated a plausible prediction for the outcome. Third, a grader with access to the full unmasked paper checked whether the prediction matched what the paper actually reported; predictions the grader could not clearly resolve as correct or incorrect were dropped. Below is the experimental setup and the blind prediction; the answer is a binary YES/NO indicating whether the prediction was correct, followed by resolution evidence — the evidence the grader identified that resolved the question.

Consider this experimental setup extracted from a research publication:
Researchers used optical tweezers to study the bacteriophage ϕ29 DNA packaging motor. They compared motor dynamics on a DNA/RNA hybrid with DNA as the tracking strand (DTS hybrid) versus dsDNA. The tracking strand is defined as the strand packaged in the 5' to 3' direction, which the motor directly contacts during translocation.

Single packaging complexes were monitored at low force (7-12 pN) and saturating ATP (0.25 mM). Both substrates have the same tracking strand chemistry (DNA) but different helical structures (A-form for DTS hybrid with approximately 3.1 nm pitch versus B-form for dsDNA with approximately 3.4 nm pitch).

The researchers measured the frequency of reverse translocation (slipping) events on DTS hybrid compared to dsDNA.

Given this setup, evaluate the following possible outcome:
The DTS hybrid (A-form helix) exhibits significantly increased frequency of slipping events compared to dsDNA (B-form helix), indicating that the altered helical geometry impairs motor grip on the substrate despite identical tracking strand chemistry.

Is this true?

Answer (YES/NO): NO